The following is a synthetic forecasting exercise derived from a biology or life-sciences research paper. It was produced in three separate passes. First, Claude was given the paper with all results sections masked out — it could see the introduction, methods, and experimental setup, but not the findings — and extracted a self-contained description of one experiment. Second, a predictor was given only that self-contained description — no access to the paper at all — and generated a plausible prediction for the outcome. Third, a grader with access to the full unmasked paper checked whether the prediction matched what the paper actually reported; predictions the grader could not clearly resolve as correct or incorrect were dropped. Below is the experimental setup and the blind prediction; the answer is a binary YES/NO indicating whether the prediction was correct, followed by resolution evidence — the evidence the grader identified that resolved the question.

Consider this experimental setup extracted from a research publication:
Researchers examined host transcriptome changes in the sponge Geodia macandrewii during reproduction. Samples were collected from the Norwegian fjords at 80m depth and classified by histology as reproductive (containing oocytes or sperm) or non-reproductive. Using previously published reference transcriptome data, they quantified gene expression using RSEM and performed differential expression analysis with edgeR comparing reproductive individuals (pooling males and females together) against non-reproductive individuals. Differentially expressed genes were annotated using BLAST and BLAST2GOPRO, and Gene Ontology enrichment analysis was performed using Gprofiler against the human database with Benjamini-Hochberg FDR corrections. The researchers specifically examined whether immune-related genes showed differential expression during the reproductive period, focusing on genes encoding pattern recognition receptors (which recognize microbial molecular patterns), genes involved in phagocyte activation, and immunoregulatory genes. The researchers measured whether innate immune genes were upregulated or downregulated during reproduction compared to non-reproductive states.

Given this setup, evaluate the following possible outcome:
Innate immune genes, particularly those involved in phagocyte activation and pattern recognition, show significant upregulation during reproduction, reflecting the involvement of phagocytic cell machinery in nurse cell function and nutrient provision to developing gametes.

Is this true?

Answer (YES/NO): YES